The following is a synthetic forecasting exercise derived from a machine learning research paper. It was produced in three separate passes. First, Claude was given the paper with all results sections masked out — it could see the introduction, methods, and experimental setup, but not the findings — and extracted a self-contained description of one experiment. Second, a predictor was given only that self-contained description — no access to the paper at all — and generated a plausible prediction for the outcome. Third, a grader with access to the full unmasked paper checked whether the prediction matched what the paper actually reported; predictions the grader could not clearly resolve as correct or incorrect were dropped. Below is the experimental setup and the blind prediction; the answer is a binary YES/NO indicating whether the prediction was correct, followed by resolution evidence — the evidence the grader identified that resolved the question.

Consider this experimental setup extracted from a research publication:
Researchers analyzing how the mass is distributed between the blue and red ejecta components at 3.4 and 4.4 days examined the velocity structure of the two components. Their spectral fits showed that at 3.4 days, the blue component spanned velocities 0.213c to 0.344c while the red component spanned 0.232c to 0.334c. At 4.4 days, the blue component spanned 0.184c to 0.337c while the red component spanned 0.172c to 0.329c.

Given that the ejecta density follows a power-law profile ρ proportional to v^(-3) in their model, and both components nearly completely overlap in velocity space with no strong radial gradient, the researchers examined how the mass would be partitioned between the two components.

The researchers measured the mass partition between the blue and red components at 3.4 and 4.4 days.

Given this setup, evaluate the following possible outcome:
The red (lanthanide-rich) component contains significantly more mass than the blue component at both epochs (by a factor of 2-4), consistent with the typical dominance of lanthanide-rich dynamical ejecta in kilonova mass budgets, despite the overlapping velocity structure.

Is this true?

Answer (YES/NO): NO